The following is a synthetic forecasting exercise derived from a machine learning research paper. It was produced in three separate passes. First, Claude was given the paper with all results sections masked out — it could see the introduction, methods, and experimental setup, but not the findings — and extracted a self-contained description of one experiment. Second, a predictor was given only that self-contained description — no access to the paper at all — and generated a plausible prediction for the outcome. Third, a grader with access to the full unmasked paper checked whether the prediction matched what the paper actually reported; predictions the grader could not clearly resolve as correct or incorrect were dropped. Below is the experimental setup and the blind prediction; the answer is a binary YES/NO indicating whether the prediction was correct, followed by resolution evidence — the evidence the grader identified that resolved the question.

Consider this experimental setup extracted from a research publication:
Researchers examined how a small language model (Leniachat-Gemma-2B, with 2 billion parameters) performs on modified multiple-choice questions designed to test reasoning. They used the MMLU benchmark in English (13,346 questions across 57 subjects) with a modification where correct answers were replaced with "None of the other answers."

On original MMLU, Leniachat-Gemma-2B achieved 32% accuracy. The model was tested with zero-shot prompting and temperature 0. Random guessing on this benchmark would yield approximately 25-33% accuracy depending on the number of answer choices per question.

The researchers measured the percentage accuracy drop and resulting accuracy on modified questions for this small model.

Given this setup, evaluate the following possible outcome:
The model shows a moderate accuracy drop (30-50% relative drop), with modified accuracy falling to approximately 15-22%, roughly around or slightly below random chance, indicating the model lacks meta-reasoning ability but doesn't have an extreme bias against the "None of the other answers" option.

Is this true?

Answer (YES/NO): NO